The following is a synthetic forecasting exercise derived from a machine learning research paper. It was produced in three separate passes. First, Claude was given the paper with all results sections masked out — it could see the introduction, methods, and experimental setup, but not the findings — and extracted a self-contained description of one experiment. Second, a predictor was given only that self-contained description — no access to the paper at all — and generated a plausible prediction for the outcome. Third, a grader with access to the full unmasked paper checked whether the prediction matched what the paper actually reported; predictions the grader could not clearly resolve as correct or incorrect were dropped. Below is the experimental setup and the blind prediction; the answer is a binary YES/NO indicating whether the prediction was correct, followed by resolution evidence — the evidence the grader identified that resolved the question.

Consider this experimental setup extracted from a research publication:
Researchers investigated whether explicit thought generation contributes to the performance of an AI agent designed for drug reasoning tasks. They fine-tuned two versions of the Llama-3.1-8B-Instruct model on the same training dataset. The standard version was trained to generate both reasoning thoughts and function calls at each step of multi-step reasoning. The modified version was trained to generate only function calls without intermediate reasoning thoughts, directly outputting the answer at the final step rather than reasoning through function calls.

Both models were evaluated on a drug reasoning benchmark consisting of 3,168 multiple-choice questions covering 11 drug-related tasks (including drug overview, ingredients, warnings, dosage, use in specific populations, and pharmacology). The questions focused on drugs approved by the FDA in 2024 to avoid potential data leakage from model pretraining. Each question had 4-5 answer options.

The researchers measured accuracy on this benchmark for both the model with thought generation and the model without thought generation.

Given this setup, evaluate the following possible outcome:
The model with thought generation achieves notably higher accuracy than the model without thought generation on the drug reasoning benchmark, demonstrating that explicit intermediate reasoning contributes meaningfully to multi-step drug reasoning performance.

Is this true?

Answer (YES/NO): YES